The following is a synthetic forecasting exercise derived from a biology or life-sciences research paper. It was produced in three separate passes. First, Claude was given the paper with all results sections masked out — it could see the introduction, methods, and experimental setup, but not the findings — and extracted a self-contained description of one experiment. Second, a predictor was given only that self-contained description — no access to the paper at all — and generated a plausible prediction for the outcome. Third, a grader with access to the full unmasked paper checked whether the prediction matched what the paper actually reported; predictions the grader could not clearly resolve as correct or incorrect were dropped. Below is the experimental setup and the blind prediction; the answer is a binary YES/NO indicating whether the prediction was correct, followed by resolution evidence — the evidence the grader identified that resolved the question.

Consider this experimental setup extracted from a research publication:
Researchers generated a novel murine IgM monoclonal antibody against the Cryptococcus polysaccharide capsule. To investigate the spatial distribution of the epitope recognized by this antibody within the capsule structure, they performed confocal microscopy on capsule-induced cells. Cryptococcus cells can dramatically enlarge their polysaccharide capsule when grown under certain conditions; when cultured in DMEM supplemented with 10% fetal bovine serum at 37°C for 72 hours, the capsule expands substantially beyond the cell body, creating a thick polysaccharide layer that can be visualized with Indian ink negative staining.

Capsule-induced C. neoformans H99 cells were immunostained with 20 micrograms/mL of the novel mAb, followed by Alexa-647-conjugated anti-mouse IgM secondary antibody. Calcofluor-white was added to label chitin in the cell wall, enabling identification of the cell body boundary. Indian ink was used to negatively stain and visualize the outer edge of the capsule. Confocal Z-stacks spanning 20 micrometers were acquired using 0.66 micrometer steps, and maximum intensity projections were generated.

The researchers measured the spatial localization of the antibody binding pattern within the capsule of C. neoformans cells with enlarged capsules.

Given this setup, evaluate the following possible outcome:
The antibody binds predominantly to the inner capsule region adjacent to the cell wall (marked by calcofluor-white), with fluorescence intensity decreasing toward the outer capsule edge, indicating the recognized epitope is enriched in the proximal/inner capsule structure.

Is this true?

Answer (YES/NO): NO